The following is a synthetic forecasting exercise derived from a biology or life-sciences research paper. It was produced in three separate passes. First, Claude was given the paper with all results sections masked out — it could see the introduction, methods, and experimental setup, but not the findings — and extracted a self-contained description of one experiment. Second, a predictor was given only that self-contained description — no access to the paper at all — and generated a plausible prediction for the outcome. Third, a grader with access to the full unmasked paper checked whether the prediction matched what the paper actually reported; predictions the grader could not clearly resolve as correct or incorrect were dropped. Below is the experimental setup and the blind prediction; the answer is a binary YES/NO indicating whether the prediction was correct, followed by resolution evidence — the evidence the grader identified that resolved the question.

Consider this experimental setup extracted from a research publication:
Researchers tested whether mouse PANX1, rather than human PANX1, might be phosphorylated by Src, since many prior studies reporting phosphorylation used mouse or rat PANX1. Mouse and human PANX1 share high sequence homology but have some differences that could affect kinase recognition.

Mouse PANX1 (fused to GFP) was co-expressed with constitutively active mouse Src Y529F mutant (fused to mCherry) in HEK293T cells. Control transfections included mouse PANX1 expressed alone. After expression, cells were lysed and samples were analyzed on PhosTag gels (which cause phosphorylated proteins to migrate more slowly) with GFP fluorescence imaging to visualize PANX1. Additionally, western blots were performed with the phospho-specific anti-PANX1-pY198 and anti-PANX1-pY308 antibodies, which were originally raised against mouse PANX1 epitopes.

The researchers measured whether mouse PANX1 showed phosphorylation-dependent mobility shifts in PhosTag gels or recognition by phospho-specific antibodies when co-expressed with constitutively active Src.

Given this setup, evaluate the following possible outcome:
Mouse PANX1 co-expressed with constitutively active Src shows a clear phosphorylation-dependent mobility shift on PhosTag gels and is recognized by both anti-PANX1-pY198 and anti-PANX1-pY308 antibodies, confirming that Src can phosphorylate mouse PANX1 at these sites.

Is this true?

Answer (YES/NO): NO